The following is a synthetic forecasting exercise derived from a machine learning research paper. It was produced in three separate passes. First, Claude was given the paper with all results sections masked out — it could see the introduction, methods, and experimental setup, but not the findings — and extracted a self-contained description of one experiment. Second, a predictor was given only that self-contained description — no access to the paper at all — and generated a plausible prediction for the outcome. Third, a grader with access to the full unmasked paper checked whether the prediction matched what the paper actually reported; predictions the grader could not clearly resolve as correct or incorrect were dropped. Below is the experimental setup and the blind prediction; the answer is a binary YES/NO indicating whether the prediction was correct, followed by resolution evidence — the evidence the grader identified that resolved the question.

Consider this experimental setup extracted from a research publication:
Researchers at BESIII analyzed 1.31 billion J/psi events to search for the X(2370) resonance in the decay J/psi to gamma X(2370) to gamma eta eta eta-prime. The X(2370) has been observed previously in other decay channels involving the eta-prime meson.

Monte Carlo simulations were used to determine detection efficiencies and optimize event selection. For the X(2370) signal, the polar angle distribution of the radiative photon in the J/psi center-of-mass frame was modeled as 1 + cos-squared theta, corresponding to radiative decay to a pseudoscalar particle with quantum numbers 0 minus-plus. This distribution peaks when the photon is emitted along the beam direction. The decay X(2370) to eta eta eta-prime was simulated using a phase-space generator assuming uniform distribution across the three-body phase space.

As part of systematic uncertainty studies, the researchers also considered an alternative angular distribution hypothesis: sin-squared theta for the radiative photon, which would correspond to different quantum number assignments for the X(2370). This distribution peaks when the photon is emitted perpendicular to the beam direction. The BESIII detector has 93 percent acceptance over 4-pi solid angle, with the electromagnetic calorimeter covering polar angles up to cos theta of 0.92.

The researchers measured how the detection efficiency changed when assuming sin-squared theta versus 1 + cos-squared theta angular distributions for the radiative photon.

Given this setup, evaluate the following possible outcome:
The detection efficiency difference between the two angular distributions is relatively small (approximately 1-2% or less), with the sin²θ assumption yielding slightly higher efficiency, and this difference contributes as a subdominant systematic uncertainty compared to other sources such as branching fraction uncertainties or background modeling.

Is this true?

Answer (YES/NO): NO